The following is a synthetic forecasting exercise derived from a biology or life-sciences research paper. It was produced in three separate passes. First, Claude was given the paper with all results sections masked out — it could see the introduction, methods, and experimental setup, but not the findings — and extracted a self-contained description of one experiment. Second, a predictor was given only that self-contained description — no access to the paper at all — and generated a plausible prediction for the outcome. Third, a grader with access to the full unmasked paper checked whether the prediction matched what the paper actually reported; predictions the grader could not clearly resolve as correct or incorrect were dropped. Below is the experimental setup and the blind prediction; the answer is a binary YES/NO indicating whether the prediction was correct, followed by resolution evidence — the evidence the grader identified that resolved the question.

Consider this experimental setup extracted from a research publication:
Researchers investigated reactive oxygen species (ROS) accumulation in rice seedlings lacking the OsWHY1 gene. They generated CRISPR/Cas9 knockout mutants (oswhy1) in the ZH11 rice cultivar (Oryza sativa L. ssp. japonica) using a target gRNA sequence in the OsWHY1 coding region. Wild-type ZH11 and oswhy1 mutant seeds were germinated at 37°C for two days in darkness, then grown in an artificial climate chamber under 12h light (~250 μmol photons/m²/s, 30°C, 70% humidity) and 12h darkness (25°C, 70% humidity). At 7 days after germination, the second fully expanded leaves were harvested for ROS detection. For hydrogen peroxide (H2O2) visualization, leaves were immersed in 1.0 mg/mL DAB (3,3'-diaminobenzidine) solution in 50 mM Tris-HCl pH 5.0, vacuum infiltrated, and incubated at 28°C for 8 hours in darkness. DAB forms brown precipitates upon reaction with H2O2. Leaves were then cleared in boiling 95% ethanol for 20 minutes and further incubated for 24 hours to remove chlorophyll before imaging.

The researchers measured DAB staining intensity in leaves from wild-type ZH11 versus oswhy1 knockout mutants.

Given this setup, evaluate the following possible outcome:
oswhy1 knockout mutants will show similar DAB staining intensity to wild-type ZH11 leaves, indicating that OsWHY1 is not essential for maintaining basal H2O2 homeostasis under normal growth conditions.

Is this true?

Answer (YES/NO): NO